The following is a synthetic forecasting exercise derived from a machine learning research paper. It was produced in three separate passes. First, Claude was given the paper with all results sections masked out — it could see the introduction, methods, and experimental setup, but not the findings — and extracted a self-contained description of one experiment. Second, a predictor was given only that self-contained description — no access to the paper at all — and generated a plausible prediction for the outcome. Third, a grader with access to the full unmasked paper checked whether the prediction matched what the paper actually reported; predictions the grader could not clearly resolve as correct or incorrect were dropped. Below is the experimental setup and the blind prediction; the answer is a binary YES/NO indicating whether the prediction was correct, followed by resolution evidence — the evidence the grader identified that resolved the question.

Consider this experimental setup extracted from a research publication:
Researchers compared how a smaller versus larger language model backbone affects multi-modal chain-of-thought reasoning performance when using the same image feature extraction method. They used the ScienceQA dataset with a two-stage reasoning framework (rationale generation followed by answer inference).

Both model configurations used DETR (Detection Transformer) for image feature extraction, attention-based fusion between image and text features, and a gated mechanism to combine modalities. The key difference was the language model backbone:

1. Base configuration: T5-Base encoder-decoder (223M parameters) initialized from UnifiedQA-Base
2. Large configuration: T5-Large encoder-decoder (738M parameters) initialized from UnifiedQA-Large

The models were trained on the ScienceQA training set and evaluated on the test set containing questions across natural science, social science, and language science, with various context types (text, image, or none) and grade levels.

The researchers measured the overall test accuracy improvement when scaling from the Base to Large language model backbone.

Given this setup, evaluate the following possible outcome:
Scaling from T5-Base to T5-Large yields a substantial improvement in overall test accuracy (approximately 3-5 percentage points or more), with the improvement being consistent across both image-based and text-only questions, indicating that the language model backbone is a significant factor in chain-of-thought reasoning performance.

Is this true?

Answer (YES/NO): YES